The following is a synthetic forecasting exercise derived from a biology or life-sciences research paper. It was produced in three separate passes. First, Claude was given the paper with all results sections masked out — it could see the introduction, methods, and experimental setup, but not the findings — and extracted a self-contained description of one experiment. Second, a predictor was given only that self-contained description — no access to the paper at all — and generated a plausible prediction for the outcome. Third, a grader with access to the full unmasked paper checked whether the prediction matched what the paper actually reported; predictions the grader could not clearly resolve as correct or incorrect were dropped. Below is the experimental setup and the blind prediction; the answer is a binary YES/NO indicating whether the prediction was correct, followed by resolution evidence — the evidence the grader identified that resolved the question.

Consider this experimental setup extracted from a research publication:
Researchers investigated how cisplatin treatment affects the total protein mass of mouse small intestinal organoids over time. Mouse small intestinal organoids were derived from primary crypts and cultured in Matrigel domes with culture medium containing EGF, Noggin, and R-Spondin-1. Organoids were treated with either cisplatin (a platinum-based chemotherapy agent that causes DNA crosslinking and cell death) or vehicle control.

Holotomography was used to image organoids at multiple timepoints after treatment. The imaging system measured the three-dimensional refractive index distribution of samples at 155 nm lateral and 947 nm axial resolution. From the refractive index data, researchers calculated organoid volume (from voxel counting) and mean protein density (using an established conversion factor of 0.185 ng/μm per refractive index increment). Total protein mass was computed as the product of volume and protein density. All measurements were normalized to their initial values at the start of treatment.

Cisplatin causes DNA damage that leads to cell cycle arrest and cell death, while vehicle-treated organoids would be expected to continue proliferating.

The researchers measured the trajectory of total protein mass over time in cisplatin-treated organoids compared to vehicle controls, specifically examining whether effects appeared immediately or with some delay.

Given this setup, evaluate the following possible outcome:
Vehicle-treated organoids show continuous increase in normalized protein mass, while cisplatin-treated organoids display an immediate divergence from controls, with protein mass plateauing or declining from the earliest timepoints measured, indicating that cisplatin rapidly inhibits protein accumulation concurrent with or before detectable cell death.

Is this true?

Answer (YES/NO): NO